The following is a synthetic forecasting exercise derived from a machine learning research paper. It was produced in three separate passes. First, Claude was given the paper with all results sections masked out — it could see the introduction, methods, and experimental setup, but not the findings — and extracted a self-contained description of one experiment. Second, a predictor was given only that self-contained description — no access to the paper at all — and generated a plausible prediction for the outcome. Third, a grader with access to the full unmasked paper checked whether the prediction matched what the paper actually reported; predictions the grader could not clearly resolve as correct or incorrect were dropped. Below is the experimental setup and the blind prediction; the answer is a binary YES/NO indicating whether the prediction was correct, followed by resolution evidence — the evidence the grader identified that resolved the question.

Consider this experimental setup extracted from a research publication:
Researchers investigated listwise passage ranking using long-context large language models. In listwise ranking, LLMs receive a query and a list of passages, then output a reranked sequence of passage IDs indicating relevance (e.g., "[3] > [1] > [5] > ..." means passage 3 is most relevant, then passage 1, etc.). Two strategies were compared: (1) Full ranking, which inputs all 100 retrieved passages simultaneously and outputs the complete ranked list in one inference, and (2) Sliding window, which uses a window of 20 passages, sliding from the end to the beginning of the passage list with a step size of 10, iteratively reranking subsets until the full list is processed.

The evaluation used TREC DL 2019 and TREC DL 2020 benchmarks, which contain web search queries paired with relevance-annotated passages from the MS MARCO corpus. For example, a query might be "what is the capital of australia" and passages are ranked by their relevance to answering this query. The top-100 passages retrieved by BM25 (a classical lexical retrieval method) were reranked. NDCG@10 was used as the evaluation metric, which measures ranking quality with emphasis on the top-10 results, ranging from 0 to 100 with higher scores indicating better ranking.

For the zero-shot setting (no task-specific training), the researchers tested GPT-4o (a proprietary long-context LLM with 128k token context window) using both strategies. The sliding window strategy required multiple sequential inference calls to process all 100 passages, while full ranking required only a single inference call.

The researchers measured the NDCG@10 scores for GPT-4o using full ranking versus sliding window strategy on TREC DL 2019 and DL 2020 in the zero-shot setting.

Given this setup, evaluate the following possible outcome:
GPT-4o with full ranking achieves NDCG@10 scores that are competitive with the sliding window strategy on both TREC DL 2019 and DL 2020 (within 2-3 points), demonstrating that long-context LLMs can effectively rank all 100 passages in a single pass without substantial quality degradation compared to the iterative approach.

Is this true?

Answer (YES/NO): YES